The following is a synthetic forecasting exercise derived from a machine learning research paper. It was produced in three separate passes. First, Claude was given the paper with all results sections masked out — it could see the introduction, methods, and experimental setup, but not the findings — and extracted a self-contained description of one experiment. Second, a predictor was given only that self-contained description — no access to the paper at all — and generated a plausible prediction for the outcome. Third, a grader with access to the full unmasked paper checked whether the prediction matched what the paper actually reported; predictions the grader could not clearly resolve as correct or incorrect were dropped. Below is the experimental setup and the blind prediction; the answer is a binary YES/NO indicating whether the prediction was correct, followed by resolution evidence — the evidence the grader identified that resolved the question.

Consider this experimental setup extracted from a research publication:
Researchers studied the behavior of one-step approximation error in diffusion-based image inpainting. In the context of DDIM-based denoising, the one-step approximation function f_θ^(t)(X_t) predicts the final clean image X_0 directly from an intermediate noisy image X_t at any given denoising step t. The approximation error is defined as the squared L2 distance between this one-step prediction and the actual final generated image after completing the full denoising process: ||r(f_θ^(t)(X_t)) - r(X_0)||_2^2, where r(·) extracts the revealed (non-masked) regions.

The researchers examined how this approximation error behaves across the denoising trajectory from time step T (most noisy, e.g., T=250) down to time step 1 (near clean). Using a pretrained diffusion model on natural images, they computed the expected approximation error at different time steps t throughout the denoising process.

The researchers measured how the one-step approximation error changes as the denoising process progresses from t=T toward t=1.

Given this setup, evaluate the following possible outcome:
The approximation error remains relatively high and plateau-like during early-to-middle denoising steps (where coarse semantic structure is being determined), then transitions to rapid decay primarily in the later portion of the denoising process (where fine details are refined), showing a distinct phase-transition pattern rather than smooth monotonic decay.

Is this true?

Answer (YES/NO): NO